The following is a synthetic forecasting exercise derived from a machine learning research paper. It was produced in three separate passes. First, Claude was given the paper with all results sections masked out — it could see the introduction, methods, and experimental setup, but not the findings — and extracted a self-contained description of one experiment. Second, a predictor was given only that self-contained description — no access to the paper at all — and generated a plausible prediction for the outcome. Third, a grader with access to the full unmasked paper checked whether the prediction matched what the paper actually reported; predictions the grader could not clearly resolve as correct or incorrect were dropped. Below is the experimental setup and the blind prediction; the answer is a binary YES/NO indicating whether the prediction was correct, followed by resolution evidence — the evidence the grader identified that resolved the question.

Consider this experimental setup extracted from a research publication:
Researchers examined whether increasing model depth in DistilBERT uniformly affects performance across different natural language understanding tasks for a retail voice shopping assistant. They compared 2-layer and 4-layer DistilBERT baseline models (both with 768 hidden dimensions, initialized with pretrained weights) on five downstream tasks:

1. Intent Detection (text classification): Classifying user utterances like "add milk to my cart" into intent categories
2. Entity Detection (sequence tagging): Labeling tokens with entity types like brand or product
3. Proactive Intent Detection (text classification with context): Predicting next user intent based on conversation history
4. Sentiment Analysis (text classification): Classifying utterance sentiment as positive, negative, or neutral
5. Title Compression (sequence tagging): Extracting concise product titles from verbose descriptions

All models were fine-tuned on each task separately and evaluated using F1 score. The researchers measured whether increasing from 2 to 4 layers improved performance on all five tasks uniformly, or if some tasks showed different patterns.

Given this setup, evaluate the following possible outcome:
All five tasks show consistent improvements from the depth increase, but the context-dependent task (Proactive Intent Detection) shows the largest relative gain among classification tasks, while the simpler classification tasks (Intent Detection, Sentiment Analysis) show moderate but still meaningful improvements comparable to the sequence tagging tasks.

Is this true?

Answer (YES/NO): NO